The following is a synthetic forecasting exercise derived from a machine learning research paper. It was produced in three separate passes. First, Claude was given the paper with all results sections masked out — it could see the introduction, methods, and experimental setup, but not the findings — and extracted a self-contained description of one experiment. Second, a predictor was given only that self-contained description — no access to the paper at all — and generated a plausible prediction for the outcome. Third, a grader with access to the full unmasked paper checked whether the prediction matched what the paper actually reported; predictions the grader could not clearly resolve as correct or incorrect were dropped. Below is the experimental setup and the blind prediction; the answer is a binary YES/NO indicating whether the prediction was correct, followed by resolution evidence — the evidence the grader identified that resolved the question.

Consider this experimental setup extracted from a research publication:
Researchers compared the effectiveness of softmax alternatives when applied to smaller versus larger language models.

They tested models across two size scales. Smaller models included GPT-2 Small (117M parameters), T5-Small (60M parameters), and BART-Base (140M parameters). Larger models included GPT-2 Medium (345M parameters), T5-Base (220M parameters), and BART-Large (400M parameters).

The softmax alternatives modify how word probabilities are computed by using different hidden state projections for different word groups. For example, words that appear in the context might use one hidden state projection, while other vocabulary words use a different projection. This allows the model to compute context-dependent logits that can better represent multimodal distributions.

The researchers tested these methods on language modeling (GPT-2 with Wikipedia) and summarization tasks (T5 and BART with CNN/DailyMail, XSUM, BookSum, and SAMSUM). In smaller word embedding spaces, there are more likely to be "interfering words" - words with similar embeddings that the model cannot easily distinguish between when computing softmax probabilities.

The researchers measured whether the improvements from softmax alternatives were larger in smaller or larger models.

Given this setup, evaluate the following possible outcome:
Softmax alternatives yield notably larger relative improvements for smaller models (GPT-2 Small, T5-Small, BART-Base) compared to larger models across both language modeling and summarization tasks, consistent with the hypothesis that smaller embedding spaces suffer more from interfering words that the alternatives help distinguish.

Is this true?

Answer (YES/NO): YES